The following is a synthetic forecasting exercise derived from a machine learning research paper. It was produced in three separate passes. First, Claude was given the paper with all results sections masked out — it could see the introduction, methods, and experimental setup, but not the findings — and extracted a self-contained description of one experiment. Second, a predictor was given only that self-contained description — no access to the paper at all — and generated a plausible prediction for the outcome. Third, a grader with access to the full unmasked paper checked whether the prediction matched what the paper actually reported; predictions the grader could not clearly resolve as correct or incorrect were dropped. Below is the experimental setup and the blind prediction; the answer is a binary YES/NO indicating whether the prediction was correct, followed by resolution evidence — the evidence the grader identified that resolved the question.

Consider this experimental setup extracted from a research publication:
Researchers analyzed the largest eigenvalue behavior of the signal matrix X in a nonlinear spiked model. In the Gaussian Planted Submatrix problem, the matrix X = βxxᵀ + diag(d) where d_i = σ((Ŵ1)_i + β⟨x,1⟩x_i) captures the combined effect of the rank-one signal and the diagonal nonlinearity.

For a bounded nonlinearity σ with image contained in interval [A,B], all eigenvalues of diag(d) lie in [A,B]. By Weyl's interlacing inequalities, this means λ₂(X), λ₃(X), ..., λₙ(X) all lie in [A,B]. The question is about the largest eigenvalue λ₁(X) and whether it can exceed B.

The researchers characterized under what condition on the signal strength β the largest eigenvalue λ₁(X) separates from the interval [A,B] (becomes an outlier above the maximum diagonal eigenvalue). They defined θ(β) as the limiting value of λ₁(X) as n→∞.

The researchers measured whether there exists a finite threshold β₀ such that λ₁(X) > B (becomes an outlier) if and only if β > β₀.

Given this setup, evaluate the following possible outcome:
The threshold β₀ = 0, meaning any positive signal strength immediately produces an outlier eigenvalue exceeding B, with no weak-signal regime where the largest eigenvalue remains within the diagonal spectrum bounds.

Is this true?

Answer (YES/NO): NO